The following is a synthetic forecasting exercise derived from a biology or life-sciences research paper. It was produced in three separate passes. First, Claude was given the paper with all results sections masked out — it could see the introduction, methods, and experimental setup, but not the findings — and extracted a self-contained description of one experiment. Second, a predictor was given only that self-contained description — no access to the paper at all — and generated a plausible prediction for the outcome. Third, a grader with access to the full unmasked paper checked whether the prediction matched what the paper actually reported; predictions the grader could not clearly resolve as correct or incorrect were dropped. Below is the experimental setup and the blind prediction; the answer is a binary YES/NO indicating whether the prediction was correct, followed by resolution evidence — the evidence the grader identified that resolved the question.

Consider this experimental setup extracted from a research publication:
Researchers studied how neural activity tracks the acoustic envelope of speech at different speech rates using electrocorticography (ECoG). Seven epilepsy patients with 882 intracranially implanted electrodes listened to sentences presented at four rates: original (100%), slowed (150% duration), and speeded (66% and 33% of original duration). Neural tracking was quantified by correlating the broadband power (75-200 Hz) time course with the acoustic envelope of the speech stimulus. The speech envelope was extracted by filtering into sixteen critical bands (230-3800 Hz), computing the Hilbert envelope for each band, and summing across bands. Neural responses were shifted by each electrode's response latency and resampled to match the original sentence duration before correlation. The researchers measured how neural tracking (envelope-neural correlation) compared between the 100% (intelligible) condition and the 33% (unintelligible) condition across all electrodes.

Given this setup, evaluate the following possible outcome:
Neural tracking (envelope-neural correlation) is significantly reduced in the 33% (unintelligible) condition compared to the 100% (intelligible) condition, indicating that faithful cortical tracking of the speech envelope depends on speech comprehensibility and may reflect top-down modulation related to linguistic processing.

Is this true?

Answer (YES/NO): NO